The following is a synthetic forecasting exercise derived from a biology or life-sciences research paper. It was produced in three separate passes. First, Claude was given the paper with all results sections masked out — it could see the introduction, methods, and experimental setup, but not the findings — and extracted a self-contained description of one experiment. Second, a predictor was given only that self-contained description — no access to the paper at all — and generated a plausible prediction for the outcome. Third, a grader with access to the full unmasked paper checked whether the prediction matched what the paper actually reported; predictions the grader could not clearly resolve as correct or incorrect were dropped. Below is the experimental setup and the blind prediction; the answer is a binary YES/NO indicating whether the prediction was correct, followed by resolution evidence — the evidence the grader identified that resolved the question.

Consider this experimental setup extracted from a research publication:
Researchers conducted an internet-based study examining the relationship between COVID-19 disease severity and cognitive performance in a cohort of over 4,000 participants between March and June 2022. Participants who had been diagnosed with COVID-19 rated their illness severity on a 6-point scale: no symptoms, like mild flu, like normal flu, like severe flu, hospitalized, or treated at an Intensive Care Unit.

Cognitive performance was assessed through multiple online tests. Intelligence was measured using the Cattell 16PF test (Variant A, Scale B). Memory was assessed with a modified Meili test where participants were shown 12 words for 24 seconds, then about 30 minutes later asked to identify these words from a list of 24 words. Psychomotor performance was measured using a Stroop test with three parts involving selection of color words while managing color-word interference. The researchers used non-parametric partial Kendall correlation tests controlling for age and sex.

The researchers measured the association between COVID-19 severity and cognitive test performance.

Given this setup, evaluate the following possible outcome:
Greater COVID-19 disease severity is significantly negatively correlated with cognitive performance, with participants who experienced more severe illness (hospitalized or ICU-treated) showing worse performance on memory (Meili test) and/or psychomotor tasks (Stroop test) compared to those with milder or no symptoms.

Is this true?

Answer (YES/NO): NO